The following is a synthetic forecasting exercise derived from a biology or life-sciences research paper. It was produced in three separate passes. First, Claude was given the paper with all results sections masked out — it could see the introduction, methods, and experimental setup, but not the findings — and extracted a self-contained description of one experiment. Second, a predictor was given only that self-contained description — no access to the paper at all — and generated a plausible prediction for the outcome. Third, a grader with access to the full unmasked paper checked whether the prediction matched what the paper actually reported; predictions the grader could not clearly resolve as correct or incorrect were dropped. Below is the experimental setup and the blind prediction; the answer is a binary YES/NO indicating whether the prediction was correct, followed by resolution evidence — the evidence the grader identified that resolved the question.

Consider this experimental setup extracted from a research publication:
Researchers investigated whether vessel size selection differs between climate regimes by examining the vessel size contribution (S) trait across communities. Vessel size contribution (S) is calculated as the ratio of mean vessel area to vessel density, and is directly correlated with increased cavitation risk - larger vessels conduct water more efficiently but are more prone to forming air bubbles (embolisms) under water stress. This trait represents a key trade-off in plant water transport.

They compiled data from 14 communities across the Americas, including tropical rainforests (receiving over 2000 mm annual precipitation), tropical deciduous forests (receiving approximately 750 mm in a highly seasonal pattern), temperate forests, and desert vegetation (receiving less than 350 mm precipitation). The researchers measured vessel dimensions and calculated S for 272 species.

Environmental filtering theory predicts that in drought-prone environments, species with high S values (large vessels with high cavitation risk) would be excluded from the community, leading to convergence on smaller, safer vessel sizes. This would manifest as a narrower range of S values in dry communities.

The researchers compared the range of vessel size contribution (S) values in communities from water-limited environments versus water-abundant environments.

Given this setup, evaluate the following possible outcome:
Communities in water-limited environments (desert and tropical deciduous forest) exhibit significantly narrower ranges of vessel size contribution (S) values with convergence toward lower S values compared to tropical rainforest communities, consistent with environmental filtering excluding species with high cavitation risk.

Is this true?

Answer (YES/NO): NO